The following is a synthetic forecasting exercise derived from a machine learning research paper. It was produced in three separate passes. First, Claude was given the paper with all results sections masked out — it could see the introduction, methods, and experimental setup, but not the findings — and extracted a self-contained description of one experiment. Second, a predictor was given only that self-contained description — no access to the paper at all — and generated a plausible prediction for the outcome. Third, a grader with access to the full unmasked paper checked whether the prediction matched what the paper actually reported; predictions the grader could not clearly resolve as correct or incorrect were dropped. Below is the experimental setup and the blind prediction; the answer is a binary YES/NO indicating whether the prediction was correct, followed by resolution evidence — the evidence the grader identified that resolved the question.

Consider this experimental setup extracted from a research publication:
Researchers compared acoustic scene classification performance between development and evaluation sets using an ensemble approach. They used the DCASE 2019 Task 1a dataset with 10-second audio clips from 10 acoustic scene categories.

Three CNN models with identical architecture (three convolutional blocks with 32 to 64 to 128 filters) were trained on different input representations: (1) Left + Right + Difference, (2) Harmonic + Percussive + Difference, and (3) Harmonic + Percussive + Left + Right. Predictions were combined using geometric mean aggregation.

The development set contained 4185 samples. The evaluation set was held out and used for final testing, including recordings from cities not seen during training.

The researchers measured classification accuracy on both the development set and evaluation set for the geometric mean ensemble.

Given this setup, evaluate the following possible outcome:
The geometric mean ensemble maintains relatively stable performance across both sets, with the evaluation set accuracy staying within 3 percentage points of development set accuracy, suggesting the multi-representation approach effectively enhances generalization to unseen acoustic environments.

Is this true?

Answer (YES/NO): YES